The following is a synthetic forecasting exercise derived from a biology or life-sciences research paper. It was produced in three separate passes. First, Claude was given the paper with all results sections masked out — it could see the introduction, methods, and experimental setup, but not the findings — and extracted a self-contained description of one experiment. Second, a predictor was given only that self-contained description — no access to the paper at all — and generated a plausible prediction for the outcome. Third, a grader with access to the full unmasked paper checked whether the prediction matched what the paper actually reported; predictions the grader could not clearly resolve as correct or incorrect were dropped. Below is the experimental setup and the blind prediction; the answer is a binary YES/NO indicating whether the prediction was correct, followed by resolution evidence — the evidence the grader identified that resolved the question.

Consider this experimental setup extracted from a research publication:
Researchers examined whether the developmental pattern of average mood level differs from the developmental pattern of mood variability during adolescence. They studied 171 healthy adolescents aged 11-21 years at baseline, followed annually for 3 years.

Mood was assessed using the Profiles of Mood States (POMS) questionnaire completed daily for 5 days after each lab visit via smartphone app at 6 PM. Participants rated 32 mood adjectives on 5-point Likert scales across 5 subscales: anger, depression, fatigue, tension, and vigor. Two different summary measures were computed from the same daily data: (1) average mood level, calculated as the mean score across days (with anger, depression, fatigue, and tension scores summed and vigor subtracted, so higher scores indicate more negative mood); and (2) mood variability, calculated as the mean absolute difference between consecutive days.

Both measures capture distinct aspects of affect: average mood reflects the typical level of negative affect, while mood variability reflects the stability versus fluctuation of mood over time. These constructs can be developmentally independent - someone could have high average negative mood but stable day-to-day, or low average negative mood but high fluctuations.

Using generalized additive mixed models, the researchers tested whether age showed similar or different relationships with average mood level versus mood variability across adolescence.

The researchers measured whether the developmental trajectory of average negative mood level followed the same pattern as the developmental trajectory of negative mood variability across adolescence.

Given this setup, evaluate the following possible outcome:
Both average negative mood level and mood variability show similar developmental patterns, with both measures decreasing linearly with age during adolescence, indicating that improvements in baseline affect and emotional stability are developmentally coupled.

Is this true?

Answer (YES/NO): NO